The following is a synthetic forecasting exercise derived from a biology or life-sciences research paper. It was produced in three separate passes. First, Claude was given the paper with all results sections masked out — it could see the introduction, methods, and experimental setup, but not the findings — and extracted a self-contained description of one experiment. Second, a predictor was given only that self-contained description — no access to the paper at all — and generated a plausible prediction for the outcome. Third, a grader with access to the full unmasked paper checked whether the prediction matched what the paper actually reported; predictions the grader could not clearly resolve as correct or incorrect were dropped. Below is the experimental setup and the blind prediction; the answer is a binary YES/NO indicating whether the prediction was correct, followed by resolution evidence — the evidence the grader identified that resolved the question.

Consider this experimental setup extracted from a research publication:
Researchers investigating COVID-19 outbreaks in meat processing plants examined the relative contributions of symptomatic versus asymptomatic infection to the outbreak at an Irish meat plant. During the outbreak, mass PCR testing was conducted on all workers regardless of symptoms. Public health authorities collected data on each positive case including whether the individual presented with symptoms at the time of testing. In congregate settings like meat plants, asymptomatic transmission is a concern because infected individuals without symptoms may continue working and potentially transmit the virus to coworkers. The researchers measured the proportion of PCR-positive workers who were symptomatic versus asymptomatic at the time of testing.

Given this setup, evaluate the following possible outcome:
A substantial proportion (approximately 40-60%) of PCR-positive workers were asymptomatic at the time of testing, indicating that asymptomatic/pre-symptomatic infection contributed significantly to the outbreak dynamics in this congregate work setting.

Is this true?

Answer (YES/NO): NO